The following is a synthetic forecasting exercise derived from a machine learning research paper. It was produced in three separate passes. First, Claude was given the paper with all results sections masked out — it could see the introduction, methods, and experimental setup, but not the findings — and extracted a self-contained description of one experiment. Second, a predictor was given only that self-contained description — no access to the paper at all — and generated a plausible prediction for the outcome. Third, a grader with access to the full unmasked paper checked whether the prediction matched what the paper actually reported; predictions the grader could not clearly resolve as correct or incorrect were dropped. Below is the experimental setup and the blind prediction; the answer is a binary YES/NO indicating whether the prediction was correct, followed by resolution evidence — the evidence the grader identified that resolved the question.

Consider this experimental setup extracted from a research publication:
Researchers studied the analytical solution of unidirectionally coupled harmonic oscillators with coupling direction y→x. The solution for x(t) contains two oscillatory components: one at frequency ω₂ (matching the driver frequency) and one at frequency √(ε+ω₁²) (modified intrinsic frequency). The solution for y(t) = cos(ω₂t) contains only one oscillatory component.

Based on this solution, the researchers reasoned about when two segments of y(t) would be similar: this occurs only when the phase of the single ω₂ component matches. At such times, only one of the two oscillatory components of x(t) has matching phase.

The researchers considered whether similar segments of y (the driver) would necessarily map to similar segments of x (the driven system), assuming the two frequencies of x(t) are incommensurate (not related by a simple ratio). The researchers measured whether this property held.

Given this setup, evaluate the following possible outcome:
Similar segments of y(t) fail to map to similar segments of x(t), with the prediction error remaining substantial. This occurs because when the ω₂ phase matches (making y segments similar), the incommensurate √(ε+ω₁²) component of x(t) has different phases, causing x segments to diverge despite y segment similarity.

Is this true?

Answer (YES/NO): YES